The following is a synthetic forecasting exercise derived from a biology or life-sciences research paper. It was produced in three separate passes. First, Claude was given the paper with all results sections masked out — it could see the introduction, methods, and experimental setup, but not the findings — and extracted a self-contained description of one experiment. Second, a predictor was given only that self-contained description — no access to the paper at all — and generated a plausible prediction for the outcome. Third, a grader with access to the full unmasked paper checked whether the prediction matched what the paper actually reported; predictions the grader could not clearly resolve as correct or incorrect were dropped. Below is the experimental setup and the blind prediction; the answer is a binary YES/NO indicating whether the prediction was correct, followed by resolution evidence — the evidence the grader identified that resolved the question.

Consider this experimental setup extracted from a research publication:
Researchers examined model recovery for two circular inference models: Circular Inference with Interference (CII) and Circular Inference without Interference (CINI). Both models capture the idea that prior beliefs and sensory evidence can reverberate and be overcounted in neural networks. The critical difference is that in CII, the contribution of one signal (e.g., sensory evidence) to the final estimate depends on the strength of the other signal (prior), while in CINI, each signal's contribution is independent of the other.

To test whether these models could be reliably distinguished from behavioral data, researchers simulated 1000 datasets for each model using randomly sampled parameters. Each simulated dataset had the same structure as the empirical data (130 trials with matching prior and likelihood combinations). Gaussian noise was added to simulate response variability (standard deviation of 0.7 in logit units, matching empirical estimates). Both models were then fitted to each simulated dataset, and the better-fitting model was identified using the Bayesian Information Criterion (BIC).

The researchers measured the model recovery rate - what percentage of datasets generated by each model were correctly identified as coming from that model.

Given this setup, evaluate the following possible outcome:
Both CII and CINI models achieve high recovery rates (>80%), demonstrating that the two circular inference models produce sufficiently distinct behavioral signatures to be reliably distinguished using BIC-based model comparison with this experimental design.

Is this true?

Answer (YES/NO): NO